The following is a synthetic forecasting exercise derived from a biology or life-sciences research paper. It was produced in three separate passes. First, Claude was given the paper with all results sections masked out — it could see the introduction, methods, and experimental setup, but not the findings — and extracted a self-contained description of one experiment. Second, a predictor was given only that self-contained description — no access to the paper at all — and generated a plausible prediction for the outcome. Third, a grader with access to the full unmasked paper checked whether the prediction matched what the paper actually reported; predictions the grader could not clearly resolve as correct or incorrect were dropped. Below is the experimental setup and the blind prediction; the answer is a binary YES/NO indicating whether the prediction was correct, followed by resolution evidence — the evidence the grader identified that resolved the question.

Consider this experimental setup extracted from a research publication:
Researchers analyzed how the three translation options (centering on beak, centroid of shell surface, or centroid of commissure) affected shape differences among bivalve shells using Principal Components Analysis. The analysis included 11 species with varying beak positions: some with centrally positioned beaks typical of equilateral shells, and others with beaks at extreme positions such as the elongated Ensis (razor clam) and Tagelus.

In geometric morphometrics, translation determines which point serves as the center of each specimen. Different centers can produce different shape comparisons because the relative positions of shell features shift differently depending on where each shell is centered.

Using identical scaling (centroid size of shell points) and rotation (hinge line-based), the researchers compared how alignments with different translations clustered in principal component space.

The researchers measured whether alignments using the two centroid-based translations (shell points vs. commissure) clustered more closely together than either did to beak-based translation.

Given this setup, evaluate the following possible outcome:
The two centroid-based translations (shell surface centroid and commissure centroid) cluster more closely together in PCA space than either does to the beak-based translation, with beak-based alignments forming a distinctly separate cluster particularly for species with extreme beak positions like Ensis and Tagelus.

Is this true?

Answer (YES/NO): YES